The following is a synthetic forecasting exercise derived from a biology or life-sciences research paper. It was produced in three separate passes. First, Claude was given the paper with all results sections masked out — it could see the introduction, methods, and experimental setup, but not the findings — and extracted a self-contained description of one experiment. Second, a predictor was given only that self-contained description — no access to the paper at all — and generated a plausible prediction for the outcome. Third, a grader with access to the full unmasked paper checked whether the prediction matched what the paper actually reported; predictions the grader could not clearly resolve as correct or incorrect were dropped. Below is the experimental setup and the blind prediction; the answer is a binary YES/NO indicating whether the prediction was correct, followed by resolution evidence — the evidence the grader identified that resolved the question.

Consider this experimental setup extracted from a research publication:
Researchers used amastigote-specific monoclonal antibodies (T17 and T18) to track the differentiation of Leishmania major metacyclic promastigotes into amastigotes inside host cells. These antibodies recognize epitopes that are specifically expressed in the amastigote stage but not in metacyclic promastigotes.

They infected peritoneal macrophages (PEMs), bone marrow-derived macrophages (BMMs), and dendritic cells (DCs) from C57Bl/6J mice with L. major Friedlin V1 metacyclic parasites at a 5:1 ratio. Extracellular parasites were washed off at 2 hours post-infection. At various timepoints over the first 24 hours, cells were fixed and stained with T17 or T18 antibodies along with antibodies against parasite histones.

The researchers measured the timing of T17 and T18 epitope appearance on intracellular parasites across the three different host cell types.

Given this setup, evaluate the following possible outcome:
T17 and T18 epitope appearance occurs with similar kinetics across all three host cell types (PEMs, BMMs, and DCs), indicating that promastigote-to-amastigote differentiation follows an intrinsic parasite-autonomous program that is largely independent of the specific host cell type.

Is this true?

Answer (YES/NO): NO